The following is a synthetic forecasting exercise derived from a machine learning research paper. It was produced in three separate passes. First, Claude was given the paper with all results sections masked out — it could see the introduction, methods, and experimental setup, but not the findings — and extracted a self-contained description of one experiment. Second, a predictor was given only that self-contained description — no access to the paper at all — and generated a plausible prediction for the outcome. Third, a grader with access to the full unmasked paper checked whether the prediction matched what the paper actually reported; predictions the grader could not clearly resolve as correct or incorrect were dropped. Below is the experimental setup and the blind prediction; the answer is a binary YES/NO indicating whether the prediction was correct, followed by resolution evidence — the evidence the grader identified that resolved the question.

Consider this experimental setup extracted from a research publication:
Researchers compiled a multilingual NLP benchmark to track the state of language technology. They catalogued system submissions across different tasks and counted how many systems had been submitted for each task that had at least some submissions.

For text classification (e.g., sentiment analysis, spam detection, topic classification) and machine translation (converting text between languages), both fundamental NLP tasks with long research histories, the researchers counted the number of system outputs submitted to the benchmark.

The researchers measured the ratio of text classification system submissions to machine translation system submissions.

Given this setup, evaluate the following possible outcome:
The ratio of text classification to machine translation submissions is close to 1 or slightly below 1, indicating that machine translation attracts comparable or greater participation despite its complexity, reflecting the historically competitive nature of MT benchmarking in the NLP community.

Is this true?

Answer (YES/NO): NO